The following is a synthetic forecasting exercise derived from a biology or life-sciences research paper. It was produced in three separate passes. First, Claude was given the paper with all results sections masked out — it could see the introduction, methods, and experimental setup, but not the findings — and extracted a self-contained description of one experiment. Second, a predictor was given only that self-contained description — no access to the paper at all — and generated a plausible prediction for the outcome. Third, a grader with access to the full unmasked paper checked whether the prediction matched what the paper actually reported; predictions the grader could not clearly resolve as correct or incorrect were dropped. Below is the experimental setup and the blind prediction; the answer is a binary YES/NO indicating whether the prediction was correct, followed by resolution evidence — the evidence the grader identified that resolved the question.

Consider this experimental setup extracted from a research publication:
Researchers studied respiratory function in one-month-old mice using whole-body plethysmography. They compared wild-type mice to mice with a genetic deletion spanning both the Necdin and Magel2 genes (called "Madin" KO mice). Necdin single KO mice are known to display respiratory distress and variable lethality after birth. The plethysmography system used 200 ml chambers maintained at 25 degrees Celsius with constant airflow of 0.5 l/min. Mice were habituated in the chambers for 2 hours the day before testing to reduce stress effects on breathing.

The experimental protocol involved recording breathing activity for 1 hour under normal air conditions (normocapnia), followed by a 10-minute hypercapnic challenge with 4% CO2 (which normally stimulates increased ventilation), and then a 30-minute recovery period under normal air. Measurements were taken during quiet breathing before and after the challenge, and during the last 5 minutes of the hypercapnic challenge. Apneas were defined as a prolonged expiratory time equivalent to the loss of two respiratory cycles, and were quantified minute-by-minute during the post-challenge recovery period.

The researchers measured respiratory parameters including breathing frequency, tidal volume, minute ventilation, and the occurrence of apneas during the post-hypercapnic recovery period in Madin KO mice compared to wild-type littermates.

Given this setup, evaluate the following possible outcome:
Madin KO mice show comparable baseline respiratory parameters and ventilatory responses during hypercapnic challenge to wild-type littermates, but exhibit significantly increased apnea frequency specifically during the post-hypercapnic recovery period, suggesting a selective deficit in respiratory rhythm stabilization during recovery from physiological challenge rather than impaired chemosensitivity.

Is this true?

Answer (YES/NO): NO